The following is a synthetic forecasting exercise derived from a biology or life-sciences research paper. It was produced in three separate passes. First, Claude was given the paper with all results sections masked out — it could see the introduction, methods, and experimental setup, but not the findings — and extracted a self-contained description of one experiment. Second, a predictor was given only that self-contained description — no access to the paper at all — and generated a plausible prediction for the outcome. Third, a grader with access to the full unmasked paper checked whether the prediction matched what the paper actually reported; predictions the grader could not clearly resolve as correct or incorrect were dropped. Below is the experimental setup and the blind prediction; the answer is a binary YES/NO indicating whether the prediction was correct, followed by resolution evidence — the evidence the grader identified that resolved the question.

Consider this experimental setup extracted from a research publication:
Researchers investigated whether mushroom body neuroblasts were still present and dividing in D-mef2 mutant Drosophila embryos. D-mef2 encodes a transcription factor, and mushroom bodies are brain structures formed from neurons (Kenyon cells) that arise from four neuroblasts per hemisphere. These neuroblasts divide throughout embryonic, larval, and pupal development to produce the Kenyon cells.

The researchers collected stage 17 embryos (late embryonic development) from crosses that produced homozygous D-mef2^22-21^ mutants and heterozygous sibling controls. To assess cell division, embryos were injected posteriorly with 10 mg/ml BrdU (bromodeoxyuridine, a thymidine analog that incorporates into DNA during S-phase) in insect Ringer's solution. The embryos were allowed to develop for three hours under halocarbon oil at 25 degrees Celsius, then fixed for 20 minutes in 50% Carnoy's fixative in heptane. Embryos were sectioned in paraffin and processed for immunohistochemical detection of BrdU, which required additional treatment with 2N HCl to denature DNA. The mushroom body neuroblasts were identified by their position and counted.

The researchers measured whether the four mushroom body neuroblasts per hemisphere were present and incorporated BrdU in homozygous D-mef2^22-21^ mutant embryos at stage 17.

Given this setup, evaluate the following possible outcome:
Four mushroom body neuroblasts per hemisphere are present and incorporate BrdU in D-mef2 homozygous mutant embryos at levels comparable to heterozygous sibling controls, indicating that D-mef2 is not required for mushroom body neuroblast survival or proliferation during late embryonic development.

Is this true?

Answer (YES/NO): NO